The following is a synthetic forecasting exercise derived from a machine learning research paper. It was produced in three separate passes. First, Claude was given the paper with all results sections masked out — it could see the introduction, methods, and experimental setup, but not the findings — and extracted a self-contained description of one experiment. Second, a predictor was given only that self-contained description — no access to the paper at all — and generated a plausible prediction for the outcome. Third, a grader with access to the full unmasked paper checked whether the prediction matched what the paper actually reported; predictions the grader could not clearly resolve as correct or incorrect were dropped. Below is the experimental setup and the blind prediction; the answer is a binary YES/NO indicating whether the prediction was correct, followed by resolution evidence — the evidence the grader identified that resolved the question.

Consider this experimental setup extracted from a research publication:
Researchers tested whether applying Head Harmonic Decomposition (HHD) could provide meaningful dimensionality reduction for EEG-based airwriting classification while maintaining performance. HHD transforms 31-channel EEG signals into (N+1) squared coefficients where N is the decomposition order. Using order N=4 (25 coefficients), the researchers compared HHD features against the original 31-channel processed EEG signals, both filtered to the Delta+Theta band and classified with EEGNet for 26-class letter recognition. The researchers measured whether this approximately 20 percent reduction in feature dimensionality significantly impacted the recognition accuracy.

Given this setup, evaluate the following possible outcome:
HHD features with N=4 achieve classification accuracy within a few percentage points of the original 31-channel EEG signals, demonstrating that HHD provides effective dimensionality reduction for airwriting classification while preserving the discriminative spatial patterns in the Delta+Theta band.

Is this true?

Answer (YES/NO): YES